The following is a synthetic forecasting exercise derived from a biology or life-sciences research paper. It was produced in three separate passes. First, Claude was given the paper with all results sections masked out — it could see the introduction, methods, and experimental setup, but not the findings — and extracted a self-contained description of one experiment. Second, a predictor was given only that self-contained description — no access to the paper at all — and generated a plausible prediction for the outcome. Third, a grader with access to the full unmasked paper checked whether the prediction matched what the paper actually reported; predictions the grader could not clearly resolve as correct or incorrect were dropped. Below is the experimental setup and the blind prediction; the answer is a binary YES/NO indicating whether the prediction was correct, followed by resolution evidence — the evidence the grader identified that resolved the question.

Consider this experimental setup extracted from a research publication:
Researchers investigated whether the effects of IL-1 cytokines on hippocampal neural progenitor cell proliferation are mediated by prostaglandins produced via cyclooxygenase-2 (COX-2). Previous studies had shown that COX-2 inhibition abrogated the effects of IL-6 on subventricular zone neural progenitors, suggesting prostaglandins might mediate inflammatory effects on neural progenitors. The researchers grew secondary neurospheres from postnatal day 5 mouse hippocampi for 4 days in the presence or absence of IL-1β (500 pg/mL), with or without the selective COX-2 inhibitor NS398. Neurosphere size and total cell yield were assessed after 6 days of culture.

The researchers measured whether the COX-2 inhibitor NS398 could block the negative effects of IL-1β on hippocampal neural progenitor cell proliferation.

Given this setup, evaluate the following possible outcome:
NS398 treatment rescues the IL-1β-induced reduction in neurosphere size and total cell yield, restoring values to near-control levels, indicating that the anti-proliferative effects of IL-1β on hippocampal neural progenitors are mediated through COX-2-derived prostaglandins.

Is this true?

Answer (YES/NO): NO